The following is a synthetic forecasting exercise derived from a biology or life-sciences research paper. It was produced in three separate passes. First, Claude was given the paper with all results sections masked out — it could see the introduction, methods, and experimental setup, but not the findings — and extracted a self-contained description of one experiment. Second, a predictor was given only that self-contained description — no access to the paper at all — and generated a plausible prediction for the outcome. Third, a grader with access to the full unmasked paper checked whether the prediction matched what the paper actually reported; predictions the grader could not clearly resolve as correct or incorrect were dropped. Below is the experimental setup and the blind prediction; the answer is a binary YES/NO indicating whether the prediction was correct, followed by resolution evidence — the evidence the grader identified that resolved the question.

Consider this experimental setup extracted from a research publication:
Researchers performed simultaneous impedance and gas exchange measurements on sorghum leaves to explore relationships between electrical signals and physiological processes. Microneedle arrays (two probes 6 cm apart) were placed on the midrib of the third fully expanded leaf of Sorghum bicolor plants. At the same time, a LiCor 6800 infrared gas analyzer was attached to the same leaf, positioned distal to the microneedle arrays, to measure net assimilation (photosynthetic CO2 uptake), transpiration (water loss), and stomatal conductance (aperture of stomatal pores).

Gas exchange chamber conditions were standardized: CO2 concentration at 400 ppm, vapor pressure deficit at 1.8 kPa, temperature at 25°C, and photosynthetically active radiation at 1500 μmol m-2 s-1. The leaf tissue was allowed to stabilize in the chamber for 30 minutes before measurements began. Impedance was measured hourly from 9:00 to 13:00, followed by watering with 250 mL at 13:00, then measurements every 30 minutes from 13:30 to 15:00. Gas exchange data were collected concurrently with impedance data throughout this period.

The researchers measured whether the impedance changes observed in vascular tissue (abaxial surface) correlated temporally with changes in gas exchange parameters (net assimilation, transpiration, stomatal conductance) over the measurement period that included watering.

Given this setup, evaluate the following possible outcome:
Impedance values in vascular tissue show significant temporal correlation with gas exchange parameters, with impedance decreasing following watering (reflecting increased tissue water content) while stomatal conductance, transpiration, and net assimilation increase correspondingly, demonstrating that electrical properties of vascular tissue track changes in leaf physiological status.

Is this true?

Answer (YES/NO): NO